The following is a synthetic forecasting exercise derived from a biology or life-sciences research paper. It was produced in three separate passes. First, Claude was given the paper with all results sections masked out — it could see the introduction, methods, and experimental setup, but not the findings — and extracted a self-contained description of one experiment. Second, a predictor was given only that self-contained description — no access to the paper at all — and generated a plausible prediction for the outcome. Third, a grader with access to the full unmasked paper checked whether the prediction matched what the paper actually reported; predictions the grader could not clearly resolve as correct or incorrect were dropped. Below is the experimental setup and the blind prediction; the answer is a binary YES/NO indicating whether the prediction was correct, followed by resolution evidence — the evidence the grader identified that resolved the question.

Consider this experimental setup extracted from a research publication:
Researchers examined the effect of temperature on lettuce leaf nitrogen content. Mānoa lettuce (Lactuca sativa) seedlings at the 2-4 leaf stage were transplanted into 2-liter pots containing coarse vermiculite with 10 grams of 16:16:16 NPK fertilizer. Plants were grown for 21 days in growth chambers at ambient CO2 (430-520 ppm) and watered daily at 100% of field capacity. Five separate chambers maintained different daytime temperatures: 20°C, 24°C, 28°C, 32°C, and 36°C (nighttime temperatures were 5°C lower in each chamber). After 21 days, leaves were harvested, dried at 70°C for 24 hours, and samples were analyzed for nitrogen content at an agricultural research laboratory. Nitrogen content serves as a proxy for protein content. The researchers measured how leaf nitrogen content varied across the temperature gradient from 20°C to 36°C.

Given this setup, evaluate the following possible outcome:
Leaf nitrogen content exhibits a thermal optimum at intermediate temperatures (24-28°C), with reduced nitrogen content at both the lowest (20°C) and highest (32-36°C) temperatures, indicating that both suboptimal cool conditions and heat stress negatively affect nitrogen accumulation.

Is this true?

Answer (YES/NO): NO